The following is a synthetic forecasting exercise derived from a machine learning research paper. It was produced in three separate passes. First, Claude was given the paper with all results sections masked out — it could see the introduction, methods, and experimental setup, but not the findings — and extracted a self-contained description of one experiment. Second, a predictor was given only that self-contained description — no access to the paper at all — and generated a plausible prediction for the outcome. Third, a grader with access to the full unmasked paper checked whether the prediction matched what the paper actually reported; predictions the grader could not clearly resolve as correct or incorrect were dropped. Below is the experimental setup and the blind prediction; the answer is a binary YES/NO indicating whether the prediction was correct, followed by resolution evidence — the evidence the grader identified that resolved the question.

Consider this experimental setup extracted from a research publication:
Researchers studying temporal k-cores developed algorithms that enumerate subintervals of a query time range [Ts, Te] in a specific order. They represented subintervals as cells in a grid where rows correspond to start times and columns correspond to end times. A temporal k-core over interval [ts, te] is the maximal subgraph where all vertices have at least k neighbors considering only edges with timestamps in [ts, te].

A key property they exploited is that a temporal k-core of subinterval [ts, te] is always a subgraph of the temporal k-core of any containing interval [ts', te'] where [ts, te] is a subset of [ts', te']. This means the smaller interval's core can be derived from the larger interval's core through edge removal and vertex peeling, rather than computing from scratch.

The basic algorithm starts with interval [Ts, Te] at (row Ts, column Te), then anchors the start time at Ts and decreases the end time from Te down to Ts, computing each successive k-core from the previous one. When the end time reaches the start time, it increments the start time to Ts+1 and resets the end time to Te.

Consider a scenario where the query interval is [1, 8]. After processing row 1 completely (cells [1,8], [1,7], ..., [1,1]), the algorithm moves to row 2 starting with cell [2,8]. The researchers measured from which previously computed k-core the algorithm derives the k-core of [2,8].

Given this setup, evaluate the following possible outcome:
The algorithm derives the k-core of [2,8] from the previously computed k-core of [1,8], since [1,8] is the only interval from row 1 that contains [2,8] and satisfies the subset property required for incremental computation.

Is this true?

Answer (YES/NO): YES